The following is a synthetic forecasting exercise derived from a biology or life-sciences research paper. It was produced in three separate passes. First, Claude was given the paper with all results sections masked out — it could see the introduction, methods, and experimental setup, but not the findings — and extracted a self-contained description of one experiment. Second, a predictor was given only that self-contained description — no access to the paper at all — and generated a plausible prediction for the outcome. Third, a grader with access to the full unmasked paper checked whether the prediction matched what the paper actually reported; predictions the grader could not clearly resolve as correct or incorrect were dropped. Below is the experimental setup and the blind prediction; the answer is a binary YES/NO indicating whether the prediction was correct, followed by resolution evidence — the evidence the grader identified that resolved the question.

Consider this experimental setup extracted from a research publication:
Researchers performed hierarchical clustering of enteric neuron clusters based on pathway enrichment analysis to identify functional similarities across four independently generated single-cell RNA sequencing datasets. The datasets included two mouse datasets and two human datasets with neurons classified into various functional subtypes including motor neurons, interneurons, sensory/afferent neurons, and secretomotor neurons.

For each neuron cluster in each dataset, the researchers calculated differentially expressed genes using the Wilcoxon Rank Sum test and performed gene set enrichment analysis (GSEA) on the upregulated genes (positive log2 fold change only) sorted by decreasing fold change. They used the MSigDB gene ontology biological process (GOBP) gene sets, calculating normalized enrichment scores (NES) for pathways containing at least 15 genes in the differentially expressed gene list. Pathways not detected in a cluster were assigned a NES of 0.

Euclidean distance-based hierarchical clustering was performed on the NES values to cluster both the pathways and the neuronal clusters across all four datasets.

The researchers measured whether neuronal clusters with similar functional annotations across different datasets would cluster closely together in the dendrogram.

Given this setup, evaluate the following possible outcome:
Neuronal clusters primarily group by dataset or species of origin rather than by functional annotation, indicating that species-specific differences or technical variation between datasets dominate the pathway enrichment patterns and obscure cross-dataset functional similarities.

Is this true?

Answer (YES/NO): NO